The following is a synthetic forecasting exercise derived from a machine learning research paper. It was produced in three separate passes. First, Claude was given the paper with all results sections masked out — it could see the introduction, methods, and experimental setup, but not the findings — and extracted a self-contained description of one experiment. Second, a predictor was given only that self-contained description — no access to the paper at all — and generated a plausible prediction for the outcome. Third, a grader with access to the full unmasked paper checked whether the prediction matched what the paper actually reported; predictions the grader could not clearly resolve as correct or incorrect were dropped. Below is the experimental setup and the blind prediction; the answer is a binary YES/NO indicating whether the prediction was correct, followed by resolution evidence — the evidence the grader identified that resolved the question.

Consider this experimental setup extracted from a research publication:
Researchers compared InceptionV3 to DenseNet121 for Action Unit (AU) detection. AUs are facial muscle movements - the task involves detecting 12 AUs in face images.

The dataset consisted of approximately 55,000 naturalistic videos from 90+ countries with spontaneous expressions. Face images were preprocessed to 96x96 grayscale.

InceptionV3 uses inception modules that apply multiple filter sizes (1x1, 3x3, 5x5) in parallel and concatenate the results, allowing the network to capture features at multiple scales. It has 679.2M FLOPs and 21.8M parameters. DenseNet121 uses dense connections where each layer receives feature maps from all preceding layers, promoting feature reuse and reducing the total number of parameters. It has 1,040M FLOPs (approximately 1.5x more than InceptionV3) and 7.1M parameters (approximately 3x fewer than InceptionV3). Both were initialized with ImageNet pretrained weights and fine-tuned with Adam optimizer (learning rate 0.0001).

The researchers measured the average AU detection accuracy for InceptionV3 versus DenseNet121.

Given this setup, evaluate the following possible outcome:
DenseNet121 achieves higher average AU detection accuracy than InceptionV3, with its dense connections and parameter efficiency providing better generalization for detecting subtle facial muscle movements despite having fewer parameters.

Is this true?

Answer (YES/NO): YES